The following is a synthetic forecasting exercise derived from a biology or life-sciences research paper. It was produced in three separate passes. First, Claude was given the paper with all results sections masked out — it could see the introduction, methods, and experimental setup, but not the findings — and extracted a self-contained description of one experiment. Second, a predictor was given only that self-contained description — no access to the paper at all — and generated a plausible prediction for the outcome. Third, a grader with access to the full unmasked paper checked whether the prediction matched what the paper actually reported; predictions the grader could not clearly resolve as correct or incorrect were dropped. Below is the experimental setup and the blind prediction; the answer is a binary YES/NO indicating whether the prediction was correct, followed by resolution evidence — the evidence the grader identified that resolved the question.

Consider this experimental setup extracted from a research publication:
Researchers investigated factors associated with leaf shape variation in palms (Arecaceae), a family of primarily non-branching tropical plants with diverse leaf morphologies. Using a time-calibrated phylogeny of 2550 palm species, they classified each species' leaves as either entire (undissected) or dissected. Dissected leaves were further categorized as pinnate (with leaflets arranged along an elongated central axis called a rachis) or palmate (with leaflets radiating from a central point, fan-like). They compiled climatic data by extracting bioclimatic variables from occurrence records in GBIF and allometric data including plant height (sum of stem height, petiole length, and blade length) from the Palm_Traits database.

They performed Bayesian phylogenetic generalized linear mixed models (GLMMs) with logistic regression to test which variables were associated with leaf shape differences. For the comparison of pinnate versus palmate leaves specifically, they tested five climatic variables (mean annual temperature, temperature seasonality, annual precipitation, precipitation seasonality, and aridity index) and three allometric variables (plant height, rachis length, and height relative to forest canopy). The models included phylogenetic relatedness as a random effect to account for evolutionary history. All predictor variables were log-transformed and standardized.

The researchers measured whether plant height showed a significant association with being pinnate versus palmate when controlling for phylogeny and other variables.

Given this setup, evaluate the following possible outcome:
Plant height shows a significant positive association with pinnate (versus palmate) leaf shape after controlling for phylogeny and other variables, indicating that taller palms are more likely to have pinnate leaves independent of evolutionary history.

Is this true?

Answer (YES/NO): NO